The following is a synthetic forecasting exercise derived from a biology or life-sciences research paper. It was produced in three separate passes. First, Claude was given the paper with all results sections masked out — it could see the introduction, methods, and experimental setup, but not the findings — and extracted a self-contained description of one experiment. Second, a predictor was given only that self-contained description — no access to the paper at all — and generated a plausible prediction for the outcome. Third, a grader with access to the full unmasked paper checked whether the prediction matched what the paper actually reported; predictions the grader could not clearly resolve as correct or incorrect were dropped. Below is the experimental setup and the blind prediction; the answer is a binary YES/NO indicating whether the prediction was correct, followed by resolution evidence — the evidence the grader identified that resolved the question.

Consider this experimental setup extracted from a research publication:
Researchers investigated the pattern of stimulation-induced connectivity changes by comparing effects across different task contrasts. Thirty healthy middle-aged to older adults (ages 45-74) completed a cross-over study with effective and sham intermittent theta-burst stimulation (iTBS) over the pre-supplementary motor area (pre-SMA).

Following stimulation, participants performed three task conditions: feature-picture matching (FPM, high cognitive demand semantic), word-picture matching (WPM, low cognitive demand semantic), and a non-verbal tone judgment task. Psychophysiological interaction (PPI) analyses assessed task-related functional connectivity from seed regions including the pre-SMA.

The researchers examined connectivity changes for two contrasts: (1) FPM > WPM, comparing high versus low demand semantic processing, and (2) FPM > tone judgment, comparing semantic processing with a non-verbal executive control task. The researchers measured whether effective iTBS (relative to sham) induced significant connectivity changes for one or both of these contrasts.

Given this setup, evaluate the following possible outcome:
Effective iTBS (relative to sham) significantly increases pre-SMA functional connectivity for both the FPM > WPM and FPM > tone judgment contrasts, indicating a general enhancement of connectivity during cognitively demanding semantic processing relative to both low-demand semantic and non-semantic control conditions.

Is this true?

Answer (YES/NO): NO